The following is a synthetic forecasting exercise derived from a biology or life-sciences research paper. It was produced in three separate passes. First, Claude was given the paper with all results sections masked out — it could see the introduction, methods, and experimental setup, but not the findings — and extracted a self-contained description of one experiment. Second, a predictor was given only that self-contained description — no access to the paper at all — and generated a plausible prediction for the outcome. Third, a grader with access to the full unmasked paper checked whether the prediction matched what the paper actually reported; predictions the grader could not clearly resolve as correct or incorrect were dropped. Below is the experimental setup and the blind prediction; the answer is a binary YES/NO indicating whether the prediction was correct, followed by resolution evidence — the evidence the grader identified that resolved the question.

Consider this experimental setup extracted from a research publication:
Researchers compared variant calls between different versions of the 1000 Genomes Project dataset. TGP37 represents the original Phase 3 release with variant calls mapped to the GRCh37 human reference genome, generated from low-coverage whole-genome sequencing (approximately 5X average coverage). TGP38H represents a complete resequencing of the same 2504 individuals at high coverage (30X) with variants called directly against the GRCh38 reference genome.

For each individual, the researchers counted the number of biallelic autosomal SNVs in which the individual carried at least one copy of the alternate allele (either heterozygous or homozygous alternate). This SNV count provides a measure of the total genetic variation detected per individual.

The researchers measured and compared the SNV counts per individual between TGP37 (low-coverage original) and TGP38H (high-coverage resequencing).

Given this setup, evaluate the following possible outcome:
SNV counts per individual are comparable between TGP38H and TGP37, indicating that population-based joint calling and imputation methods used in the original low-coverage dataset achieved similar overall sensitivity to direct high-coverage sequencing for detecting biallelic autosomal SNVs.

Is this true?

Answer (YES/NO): NO